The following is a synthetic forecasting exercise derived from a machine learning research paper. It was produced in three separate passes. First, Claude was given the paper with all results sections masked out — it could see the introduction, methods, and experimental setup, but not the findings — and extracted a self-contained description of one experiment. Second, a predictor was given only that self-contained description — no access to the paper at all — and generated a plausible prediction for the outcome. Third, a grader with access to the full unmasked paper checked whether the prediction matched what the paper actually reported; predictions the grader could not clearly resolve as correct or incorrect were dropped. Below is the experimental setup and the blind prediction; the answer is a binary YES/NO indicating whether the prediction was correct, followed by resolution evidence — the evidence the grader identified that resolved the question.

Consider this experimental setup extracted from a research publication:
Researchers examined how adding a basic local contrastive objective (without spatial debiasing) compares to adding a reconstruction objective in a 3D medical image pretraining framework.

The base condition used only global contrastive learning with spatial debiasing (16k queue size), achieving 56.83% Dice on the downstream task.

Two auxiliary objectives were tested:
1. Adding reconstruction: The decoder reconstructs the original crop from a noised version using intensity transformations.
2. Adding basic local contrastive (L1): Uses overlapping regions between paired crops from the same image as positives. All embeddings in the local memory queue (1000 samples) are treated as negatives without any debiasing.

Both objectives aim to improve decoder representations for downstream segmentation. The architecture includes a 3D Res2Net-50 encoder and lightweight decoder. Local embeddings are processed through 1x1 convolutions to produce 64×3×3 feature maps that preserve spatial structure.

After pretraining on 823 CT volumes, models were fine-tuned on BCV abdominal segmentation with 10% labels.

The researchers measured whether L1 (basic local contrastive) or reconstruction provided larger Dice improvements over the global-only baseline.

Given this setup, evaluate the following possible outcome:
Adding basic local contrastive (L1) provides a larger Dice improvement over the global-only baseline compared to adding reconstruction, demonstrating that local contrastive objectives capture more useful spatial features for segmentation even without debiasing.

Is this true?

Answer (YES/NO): YES